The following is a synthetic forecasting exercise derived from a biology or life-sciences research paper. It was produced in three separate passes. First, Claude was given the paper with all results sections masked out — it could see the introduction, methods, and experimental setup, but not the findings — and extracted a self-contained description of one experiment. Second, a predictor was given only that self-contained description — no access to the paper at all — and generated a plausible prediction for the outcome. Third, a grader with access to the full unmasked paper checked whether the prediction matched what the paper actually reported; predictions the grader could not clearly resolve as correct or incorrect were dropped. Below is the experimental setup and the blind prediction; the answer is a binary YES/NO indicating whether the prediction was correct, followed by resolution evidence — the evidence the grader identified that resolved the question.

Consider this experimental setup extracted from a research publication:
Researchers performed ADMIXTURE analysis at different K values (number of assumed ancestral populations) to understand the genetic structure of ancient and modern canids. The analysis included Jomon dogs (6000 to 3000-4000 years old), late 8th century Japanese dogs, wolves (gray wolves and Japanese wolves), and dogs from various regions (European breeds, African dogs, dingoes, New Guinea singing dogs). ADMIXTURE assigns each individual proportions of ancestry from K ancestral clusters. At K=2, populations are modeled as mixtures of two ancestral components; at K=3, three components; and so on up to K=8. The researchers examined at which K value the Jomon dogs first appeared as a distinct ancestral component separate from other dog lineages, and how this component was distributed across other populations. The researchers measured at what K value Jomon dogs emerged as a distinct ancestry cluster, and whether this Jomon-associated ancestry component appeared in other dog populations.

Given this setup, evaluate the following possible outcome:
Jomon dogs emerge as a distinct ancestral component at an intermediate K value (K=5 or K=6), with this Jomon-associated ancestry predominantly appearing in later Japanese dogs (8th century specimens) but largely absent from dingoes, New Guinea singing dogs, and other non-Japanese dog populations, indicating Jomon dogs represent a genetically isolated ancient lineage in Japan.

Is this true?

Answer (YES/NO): NO